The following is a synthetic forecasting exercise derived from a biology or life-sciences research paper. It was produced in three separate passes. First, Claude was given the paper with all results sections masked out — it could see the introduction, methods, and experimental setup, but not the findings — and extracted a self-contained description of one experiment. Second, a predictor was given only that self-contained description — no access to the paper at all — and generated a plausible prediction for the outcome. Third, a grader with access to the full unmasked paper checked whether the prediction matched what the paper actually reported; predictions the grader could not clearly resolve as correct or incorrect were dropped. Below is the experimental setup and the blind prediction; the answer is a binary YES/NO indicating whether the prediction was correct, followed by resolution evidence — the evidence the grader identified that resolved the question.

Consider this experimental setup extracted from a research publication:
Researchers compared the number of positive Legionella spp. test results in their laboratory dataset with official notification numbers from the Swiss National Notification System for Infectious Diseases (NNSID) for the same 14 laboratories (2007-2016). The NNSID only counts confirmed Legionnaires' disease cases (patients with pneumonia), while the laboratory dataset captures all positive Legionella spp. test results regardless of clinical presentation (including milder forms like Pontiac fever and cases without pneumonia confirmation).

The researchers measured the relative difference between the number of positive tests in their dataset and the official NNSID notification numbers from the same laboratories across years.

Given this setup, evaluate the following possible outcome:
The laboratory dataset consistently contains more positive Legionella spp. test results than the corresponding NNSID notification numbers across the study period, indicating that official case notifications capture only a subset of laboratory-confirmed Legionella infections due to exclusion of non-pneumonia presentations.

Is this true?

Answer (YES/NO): YES